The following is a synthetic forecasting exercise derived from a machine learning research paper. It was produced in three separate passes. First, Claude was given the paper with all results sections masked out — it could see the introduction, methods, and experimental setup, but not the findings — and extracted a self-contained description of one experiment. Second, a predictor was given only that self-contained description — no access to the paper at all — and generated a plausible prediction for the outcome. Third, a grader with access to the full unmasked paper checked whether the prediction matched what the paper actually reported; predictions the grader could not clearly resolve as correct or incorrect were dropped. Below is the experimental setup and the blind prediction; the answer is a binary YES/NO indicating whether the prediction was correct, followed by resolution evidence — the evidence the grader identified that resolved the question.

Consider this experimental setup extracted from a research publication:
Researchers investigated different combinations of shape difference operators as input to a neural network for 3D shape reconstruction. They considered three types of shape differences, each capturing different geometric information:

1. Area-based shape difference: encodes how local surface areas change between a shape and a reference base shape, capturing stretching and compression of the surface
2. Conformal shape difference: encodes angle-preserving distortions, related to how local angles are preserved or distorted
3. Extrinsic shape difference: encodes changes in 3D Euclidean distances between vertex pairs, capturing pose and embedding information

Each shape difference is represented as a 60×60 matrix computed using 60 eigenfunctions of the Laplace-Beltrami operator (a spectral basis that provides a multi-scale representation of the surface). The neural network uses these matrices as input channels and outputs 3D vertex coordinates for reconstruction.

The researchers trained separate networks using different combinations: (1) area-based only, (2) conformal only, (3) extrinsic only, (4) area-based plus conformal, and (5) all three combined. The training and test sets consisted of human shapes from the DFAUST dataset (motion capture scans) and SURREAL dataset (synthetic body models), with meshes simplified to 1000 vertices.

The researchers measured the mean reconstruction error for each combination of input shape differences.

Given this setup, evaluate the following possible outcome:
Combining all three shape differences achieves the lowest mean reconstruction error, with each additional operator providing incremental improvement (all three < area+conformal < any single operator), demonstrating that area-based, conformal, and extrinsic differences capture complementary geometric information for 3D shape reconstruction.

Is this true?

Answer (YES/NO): YES